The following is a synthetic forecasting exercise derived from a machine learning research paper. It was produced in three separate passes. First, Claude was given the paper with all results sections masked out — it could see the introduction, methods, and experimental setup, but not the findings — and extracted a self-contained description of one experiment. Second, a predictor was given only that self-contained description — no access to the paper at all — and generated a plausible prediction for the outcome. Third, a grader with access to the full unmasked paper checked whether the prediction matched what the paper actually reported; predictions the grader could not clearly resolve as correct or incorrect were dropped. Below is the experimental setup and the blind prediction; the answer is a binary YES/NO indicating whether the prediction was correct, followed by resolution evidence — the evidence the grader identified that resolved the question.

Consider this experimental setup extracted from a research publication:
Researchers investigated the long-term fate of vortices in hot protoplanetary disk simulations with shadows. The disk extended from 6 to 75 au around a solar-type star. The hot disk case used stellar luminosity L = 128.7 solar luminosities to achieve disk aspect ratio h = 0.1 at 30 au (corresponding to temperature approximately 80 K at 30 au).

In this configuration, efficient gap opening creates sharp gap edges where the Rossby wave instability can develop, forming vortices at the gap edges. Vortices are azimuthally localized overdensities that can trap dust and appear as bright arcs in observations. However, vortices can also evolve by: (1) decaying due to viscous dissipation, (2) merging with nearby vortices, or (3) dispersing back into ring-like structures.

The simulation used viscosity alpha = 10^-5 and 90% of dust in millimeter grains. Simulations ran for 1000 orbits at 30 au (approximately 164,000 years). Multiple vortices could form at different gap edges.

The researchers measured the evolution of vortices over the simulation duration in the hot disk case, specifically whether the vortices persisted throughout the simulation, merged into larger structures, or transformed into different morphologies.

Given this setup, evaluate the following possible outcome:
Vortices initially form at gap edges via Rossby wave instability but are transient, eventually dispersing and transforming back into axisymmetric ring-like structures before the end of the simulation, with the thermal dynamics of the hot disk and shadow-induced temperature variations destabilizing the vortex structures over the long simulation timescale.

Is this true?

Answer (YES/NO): NO